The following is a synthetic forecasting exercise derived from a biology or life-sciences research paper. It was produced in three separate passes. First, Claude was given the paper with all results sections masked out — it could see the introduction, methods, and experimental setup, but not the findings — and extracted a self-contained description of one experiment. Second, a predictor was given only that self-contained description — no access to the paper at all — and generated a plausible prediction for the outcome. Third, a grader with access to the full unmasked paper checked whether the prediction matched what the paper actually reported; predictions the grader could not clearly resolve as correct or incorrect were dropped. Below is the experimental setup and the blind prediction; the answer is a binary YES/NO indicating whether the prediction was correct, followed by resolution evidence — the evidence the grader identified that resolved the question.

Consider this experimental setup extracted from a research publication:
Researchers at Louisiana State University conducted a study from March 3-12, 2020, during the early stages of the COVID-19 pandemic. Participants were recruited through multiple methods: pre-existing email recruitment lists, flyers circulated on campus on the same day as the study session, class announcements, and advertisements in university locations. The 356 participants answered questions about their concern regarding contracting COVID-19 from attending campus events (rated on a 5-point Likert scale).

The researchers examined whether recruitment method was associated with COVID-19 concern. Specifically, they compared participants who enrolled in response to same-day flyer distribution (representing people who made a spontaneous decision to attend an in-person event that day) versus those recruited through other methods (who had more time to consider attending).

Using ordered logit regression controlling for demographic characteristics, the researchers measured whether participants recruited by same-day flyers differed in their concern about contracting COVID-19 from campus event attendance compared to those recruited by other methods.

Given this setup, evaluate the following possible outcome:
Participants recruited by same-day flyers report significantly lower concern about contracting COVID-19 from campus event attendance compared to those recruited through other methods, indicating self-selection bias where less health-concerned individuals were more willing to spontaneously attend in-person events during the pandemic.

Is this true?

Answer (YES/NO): NO